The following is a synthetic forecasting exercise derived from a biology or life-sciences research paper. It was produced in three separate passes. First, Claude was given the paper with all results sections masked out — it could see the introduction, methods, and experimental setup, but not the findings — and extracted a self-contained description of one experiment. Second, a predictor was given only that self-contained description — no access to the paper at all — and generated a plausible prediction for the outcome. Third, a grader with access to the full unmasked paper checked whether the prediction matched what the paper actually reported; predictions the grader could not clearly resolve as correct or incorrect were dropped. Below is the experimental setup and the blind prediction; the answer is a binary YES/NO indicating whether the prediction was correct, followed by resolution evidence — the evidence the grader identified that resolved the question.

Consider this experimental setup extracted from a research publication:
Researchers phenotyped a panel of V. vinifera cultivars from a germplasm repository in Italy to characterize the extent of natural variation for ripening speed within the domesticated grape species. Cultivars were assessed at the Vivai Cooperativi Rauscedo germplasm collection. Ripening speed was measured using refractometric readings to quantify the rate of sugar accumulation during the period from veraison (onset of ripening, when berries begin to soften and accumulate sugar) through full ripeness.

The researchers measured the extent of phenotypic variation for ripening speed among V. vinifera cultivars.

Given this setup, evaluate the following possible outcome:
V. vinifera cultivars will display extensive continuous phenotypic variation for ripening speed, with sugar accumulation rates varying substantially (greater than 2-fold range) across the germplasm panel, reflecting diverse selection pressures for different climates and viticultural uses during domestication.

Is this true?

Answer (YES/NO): NO